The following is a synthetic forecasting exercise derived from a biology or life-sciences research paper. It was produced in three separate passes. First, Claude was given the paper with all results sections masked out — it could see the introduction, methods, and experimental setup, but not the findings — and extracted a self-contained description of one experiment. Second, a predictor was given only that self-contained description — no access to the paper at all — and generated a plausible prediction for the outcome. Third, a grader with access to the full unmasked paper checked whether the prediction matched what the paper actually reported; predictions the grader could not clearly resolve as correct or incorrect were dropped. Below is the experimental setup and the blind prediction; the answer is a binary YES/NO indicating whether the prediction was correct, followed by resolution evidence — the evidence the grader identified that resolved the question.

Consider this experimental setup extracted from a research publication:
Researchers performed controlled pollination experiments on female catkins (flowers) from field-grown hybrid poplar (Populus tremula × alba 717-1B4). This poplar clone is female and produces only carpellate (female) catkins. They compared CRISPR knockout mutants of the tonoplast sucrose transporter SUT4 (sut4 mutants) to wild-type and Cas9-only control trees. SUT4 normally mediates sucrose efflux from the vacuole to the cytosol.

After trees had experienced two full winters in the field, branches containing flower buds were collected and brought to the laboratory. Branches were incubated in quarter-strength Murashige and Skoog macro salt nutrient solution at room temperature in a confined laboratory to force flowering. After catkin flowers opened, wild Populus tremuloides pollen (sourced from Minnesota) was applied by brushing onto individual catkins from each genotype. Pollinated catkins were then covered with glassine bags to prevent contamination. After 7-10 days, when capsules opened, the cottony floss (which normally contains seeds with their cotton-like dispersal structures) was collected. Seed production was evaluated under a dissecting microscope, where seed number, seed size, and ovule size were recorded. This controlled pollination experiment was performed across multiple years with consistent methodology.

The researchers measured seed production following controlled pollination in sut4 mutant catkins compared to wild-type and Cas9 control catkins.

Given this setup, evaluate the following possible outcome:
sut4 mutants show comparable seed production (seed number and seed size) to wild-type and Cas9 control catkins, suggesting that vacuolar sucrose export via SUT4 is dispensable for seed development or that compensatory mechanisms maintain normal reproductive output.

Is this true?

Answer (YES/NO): NO